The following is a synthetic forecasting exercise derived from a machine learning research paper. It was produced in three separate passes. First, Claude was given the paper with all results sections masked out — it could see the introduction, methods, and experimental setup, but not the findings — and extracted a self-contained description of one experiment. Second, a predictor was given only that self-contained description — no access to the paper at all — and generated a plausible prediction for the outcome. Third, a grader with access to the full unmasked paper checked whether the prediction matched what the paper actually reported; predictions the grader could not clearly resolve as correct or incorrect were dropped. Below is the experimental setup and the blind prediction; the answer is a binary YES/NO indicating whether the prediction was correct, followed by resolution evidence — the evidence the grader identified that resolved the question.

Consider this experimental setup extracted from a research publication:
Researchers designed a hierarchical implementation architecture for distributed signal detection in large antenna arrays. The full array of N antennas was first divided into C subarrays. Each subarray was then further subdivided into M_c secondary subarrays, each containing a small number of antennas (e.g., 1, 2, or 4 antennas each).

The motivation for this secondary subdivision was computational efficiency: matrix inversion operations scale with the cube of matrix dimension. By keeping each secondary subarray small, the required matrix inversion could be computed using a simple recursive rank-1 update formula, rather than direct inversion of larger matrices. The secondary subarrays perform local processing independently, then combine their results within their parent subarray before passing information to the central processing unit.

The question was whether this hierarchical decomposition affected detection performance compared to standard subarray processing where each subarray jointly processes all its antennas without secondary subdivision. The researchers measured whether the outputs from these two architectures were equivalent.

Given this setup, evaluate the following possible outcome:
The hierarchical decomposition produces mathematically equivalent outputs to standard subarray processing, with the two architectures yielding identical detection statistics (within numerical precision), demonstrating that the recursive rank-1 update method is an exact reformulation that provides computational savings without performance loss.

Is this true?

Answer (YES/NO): NO